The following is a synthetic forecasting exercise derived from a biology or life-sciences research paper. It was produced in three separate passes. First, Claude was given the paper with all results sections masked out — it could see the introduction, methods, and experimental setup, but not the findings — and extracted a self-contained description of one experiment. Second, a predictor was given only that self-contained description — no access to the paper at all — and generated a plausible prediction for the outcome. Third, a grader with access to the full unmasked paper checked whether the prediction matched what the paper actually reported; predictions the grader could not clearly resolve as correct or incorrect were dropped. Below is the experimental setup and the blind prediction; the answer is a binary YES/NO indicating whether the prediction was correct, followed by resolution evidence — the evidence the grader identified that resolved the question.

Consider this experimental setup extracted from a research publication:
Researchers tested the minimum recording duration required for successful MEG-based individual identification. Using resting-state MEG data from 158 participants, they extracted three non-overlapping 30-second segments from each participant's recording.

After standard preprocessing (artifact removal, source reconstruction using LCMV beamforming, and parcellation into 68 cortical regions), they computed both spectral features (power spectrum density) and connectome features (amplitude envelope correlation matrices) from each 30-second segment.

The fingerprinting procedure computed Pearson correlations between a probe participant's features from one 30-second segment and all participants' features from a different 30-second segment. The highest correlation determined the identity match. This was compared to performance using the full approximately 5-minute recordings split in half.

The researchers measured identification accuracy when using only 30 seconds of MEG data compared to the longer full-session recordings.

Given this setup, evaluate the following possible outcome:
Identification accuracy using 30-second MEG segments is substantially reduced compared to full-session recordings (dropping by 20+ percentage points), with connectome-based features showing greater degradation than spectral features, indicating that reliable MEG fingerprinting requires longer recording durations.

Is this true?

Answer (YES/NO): NO